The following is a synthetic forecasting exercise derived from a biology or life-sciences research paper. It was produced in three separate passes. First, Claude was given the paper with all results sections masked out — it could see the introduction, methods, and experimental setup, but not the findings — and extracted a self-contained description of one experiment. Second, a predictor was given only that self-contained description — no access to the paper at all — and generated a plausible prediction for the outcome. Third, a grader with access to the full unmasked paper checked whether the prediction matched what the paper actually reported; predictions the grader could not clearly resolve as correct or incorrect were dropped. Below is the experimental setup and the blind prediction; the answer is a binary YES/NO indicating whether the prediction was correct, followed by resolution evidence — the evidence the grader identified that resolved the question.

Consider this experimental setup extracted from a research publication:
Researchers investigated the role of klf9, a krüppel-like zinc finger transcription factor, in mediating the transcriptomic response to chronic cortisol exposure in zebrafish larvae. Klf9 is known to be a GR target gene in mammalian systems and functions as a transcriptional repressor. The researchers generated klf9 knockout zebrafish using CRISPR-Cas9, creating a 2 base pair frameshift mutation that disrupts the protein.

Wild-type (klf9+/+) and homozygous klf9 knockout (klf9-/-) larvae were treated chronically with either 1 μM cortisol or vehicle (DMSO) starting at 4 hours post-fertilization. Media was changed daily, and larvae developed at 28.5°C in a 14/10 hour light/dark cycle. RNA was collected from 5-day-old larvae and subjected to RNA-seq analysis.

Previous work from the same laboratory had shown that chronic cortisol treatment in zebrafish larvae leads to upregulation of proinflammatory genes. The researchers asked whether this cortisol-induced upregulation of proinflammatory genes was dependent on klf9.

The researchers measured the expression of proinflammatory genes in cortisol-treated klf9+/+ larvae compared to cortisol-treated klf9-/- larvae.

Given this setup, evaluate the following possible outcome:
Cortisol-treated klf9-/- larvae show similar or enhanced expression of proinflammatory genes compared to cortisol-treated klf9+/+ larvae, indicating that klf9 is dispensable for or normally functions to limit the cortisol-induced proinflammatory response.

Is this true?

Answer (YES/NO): NO